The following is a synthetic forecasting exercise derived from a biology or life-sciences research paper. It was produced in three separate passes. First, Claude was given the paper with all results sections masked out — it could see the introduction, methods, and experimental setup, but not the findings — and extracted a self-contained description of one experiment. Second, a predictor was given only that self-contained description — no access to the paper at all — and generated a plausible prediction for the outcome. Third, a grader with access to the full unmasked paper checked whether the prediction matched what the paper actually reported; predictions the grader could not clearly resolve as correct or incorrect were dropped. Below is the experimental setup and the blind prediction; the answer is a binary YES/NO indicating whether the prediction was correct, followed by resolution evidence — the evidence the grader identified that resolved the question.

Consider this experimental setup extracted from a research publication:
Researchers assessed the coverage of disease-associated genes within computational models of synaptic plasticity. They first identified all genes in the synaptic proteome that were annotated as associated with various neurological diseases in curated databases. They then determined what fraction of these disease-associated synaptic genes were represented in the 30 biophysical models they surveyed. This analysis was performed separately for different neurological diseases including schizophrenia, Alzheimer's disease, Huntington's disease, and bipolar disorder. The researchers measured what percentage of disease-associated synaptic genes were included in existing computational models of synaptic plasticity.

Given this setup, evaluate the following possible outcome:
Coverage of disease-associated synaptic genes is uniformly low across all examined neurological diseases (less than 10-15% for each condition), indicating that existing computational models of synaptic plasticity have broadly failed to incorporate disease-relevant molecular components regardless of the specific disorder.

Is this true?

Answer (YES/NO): YES